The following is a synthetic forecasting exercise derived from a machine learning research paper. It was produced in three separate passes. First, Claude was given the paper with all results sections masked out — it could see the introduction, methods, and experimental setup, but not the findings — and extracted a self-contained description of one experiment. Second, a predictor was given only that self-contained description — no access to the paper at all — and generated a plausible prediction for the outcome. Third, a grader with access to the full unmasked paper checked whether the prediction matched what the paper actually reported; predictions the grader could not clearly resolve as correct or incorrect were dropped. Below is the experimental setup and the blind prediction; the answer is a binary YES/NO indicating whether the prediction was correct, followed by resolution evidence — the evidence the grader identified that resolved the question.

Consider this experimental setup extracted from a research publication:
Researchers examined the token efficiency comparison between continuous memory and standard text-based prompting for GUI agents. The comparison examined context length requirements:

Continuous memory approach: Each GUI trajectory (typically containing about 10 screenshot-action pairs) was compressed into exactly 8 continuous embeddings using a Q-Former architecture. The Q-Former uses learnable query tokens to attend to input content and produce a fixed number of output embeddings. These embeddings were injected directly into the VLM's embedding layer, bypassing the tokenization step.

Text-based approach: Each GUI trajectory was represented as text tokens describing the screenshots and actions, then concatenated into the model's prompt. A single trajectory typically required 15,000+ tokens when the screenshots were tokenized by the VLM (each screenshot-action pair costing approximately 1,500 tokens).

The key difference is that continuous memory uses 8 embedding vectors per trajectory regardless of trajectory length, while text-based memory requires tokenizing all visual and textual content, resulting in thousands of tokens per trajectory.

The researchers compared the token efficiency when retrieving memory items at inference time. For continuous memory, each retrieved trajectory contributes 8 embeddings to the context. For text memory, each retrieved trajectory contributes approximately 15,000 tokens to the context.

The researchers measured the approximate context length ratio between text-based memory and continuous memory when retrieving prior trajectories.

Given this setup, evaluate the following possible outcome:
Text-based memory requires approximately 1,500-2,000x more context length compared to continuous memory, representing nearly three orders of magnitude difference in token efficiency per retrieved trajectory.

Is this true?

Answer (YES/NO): YES